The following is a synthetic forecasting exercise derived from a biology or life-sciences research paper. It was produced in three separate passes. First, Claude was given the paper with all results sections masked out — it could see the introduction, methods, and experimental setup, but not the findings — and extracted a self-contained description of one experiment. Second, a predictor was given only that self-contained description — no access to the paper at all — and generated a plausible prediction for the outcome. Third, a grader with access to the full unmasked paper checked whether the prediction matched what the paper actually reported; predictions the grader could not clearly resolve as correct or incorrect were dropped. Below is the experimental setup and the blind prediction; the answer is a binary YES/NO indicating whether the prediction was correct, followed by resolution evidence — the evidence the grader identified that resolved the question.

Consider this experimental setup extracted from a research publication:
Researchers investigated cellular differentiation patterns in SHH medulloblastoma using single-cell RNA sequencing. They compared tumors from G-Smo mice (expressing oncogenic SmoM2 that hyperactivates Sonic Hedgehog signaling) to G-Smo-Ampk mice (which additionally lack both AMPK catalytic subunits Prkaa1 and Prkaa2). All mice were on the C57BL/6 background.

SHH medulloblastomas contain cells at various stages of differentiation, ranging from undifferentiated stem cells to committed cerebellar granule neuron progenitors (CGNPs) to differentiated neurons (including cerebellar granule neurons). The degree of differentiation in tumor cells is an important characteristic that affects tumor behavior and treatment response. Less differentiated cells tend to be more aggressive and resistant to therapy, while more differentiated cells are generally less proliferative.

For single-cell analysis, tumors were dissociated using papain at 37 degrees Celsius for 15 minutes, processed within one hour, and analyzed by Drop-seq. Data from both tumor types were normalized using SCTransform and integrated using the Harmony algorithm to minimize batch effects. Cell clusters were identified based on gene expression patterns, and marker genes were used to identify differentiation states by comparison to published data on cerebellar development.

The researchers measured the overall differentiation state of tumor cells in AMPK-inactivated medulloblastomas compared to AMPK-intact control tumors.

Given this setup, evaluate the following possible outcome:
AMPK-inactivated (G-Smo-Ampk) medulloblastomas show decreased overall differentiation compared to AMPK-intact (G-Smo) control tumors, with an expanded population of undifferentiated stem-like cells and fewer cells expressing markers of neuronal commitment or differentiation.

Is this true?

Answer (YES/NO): NO